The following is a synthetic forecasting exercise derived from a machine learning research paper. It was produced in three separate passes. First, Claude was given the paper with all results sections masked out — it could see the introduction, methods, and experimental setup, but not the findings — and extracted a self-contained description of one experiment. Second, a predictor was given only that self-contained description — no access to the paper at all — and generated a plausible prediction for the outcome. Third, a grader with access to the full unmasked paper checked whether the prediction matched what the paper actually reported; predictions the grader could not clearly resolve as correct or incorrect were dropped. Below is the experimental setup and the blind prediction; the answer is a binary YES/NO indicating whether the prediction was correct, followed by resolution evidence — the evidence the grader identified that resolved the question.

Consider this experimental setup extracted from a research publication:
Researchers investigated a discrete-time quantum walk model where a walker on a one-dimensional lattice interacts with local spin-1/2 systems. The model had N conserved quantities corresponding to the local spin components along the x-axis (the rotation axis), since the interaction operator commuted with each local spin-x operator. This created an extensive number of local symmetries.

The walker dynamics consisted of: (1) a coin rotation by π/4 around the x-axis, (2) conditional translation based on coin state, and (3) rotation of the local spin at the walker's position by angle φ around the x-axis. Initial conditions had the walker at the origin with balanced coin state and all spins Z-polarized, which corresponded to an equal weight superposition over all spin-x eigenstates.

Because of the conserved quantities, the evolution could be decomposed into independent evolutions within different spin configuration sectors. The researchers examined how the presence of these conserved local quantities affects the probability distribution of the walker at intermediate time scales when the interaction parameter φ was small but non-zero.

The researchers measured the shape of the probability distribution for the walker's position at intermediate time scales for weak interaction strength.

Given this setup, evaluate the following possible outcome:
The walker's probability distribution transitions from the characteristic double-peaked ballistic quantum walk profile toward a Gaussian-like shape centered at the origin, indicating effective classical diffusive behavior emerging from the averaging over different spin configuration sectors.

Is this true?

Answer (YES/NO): NO